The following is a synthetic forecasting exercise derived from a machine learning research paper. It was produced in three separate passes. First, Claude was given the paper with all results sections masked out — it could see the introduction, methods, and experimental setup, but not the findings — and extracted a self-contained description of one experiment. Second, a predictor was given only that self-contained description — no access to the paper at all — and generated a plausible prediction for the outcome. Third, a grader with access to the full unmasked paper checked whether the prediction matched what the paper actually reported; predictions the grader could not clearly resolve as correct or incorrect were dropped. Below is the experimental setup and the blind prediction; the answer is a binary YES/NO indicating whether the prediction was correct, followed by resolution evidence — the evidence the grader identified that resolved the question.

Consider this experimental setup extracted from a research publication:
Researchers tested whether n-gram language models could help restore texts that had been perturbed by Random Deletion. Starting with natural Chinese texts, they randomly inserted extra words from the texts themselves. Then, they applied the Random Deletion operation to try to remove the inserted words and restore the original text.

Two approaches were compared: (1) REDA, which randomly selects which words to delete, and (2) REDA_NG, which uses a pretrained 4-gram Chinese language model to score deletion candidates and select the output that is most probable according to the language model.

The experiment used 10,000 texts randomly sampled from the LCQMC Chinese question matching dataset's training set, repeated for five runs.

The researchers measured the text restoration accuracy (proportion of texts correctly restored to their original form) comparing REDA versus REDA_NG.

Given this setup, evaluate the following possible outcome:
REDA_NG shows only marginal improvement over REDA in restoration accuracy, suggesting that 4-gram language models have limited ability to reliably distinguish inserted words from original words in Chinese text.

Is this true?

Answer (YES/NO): NO